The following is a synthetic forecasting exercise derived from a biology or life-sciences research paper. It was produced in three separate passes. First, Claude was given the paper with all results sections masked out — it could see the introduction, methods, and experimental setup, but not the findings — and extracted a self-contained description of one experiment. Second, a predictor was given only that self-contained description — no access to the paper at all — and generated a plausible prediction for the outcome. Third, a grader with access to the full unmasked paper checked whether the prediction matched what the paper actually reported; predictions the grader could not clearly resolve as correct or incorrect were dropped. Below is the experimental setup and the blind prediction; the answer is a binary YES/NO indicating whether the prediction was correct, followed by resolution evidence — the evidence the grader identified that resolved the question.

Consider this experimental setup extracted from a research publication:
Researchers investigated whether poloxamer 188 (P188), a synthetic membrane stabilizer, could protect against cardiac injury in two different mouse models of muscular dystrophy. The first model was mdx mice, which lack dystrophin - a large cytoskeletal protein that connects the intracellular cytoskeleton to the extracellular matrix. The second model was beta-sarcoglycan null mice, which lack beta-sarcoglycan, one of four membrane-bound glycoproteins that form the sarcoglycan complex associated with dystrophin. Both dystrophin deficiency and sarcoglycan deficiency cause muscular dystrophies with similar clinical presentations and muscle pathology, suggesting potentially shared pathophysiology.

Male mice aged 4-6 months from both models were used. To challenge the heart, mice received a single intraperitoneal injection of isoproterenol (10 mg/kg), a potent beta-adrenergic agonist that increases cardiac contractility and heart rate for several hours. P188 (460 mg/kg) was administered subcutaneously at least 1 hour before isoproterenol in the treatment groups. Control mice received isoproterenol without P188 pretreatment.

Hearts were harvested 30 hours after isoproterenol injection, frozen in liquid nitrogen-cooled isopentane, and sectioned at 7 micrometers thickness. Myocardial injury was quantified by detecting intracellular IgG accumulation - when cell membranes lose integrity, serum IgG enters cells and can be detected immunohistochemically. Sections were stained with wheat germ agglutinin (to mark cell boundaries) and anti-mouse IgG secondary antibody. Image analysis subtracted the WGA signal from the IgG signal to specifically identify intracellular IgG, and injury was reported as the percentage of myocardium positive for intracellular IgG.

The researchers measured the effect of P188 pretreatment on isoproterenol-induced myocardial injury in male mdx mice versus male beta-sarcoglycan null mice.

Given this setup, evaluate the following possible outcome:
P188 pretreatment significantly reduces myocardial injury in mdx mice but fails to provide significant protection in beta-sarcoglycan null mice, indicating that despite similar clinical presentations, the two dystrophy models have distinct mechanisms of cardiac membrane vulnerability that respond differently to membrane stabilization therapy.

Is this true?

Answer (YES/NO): YES